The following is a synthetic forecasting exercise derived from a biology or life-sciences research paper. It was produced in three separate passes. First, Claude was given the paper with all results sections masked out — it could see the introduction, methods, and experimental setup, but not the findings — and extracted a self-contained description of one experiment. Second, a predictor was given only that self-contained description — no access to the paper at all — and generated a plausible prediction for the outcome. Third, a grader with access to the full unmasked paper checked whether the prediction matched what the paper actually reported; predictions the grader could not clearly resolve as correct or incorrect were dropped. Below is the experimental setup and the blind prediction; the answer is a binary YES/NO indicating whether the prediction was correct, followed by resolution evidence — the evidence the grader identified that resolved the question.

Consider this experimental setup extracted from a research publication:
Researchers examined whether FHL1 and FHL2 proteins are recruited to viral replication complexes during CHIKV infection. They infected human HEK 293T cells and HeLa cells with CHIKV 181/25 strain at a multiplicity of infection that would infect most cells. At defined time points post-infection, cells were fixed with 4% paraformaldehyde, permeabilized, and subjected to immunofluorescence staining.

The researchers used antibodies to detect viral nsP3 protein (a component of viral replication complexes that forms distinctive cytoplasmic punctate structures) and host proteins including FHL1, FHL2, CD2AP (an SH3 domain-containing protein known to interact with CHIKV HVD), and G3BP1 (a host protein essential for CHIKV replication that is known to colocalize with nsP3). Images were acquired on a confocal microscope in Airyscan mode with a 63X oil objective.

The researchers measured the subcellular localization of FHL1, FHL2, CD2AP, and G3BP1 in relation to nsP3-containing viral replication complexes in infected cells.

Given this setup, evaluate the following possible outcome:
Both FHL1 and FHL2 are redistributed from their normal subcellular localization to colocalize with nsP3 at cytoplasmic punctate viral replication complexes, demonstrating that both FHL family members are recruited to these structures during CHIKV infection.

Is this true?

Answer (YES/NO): YES